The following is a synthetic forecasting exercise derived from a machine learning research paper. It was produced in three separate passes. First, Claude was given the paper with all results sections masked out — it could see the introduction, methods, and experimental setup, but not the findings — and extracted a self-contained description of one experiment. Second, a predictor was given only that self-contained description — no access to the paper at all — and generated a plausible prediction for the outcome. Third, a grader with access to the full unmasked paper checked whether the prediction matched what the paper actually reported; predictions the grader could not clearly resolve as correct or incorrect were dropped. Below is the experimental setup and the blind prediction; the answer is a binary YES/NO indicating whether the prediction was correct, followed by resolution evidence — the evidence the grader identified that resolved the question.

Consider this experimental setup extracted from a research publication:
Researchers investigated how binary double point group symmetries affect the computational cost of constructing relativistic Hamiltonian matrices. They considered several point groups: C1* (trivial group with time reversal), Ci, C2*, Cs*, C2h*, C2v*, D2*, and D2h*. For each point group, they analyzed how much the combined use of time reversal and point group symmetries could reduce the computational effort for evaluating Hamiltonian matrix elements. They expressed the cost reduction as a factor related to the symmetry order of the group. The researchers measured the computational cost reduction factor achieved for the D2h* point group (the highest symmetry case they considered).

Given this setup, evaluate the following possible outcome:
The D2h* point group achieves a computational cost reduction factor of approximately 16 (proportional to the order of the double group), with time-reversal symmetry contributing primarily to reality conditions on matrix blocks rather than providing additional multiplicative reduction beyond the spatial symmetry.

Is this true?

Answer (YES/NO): YES